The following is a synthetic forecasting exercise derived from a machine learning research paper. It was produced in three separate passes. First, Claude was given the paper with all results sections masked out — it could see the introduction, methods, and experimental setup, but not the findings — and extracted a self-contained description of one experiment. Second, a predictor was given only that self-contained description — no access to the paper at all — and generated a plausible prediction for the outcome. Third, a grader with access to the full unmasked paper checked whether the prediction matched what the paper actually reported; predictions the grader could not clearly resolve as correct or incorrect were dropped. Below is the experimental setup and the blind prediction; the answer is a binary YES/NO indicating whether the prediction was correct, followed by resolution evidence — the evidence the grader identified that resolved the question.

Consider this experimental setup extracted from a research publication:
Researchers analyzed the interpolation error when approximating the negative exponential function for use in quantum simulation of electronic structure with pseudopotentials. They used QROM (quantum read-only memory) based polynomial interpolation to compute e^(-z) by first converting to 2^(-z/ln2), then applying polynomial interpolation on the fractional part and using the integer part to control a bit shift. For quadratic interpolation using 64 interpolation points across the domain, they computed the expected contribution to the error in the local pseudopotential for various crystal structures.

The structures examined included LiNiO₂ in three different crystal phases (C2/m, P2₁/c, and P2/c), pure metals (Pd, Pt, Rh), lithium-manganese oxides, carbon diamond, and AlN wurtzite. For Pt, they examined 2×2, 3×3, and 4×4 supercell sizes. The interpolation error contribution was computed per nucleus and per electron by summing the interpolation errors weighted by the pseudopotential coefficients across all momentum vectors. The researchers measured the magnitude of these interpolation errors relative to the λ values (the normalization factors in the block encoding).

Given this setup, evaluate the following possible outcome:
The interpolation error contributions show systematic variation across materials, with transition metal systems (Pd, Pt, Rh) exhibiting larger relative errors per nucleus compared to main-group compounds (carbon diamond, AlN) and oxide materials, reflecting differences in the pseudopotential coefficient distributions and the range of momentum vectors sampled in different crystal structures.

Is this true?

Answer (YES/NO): NO